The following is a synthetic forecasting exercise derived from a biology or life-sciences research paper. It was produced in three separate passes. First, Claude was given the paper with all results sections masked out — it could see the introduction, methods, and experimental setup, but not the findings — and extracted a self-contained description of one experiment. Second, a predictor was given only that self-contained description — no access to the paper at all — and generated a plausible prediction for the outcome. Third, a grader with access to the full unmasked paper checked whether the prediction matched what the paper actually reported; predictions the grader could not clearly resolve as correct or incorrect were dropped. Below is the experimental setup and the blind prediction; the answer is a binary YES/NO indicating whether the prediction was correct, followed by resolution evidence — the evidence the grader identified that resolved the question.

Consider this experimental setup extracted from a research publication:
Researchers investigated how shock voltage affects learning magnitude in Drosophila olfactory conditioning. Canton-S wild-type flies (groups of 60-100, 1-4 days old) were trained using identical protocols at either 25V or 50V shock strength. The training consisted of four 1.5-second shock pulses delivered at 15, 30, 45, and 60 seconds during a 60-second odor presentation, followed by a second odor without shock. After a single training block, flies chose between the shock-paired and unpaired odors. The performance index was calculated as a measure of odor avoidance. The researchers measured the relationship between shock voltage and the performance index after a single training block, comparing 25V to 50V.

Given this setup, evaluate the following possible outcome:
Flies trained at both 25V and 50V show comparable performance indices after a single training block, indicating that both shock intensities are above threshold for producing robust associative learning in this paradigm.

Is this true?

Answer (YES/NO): NO